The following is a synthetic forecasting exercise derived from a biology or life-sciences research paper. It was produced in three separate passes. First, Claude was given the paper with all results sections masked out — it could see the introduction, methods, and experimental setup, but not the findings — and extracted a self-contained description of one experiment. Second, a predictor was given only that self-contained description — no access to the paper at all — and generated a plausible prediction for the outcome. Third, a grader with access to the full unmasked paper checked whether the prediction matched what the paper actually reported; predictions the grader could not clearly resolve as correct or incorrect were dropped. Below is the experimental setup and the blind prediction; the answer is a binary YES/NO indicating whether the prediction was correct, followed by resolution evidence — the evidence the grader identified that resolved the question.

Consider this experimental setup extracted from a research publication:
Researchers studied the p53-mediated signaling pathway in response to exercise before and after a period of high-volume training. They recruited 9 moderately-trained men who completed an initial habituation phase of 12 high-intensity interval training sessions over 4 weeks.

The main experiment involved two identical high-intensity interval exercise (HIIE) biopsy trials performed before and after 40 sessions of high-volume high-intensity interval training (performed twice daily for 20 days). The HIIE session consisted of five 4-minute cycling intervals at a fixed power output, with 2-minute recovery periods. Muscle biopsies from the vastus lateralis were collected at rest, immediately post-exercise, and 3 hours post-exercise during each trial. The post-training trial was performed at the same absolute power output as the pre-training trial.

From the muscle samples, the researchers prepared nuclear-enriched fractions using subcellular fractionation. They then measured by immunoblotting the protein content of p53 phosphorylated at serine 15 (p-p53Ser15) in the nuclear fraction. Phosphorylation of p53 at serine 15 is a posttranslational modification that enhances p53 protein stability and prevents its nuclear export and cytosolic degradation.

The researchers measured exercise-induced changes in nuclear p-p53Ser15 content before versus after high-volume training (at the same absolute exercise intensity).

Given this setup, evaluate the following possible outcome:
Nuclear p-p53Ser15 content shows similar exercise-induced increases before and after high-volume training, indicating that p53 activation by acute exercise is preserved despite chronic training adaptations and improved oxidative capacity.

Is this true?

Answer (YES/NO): NO